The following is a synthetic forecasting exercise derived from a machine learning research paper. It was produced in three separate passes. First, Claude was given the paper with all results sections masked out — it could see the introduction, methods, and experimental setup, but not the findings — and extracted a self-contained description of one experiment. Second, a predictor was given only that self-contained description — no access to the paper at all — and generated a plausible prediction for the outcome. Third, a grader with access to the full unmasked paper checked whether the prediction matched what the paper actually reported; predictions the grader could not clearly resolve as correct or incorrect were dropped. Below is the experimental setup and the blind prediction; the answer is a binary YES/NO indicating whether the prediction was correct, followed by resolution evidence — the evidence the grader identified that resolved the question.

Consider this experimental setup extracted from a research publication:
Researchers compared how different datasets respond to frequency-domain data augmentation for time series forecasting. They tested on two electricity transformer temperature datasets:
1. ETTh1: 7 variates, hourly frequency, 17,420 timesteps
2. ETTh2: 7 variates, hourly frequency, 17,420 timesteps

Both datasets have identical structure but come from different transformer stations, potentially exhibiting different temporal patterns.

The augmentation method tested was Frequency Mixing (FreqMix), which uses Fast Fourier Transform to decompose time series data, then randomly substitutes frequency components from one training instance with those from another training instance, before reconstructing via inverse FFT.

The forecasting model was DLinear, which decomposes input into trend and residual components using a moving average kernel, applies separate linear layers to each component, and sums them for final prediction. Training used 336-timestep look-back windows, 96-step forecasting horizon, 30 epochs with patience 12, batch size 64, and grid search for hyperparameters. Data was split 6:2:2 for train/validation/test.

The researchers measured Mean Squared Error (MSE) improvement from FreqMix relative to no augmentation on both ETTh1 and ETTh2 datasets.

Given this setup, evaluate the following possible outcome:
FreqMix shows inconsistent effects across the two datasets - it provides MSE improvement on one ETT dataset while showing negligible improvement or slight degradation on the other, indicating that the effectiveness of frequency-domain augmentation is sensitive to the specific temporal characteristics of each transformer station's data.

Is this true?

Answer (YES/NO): NO